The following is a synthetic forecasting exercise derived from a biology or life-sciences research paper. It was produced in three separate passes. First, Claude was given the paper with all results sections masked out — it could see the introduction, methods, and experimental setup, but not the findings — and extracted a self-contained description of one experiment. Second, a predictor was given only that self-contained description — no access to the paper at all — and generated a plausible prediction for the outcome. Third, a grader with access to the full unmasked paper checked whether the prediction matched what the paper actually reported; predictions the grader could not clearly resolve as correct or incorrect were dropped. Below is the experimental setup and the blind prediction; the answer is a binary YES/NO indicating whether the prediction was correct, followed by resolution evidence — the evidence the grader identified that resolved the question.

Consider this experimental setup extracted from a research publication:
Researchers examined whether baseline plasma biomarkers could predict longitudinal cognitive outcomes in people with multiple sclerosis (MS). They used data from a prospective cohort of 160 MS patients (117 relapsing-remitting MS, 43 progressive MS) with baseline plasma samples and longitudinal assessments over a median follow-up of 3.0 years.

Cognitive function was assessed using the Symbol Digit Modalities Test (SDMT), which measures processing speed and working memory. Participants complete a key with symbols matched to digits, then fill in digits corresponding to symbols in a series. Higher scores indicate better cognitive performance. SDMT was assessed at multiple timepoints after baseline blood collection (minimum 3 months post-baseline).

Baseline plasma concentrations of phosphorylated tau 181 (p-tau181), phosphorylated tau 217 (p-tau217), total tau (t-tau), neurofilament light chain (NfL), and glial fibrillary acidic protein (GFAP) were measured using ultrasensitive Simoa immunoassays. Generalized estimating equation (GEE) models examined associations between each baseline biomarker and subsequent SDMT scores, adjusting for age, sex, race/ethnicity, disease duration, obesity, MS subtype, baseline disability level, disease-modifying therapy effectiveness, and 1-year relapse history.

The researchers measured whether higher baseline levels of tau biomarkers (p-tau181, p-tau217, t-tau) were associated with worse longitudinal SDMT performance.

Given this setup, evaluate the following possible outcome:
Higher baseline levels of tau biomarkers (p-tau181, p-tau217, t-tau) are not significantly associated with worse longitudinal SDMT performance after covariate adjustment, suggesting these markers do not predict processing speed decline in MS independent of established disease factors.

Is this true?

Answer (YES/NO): NO